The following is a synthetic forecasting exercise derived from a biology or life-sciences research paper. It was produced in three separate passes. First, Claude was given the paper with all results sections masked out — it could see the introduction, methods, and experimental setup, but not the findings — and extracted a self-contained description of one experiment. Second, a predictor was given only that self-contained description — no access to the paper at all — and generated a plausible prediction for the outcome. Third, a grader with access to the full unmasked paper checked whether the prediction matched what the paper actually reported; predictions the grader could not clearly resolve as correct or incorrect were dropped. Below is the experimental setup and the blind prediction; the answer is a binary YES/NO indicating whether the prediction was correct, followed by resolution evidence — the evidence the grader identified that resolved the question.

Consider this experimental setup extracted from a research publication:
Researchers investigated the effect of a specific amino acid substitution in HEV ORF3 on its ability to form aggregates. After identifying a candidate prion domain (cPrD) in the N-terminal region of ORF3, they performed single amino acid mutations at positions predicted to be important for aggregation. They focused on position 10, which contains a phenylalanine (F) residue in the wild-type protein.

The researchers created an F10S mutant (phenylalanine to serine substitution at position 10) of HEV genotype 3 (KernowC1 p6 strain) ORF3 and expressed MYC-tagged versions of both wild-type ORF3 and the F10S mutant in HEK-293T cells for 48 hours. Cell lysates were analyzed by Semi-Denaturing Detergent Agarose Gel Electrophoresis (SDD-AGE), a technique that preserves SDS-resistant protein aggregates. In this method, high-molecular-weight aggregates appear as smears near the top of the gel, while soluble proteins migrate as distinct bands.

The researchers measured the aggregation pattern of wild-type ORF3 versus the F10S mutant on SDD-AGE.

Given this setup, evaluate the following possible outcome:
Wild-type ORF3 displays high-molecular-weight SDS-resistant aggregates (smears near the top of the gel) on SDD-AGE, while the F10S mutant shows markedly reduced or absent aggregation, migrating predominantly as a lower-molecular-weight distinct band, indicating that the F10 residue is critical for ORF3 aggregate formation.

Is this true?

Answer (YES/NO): YES